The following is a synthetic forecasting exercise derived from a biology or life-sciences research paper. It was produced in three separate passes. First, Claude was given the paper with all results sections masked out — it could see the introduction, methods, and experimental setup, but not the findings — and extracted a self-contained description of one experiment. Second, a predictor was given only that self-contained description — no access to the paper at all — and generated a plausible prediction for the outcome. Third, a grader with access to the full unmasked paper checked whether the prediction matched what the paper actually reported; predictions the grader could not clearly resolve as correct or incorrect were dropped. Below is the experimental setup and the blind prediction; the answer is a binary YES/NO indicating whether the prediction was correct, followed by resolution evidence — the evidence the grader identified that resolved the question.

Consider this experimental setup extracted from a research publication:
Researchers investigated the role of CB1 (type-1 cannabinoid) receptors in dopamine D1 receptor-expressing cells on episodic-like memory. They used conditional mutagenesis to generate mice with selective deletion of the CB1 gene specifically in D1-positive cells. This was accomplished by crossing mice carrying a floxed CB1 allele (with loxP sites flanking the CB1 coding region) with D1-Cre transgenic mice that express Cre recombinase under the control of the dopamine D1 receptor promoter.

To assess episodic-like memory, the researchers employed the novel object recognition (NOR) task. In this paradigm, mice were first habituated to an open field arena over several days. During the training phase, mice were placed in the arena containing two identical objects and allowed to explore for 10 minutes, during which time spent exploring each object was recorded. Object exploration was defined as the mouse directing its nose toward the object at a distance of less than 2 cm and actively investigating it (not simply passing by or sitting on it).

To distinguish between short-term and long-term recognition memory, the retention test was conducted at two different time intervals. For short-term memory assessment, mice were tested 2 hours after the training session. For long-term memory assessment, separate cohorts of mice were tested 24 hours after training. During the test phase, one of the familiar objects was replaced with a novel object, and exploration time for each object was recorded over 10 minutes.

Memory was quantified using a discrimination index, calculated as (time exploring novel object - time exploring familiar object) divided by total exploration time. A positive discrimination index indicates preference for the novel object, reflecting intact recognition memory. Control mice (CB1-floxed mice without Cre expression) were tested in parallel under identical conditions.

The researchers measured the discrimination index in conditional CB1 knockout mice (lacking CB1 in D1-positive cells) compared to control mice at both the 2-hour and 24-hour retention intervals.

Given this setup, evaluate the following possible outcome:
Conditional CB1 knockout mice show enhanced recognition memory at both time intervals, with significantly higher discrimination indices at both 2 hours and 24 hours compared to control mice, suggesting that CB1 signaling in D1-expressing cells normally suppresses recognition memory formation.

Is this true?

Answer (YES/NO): NO